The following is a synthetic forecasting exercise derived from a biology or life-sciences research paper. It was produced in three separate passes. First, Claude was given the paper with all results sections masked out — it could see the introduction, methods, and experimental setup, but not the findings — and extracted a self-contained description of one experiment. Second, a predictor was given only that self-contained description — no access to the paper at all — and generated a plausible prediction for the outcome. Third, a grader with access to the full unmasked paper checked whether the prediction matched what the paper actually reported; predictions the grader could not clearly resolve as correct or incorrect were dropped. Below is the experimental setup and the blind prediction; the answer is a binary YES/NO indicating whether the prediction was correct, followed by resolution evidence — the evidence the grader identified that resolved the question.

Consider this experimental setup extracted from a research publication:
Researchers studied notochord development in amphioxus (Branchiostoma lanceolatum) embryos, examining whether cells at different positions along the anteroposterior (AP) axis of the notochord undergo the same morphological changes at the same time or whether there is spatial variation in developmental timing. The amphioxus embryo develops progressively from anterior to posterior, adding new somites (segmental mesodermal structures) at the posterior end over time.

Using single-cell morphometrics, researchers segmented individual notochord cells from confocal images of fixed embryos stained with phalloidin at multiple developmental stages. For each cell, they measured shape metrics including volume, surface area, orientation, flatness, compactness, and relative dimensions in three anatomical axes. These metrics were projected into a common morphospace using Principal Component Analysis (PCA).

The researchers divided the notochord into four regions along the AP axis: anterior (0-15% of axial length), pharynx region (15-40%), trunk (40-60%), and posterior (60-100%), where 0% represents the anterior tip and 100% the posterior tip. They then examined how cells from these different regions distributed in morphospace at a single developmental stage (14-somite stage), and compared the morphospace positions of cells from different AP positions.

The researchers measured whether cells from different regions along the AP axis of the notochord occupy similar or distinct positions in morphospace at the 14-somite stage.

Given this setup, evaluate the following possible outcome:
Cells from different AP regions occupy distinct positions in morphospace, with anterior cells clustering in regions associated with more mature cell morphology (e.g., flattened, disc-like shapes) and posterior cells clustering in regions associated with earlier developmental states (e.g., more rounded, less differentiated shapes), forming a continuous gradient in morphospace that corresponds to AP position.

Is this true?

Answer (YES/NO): NO